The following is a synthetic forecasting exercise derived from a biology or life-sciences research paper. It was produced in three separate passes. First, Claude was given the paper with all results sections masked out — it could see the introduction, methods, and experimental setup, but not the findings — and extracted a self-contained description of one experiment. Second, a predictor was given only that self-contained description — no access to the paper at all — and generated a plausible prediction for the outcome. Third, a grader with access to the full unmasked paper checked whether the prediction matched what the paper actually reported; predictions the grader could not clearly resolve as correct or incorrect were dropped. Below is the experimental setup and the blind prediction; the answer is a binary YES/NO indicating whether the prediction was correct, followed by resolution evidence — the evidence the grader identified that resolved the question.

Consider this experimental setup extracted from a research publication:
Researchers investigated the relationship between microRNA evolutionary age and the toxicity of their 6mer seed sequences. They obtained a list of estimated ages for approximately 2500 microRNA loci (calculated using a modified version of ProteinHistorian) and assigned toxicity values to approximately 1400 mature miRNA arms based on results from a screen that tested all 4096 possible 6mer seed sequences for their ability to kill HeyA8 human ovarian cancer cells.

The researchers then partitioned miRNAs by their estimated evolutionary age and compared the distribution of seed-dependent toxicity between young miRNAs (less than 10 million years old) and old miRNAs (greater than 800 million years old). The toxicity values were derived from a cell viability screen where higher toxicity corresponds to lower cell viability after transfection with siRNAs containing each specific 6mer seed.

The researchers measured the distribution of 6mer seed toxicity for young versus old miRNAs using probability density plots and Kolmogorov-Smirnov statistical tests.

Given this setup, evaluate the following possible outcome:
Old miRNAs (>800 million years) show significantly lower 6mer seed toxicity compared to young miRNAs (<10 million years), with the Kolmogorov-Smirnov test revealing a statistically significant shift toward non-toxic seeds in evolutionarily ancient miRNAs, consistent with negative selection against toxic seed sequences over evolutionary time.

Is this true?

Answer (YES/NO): YES